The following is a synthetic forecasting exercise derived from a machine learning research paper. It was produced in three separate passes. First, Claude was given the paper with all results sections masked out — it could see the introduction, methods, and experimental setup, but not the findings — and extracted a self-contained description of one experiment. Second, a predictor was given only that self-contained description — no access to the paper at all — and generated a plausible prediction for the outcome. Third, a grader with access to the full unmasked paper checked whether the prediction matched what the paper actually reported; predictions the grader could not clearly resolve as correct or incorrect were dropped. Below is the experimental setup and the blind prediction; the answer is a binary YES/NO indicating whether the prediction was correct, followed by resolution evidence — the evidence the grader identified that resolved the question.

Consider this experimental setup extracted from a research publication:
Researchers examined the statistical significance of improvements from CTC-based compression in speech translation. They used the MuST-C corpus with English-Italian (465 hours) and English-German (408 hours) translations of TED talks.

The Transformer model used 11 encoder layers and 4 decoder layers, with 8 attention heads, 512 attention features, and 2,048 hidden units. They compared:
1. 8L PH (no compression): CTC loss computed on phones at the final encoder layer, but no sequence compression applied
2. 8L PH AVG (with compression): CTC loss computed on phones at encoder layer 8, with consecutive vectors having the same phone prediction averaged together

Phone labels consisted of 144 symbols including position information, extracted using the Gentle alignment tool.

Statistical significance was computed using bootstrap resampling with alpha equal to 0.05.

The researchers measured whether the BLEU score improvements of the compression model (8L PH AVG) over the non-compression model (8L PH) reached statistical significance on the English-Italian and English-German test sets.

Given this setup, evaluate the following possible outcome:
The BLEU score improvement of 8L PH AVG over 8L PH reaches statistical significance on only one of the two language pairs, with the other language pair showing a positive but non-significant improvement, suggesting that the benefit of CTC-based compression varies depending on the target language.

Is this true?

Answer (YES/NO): YES